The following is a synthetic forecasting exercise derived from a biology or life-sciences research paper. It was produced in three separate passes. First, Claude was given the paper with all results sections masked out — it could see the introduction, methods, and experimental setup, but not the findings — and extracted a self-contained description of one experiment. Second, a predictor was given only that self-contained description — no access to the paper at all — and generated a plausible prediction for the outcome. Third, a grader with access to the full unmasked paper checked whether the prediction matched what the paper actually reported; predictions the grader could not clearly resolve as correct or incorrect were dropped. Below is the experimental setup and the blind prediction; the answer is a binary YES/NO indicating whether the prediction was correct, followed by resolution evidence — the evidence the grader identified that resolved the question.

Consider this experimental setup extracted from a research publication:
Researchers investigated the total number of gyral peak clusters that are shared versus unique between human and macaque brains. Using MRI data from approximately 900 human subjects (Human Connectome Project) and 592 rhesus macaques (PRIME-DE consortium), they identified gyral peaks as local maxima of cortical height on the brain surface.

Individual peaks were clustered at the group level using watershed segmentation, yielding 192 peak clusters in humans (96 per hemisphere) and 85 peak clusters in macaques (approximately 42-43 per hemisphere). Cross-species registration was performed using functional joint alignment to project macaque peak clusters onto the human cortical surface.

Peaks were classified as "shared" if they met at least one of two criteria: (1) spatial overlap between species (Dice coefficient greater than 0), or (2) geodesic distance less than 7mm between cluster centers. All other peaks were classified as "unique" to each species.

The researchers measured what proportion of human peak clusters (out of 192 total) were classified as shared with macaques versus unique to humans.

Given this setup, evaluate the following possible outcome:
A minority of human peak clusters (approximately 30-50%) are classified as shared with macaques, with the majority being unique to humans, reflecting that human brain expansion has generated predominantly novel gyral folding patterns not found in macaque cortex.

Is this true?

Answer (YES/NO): NO